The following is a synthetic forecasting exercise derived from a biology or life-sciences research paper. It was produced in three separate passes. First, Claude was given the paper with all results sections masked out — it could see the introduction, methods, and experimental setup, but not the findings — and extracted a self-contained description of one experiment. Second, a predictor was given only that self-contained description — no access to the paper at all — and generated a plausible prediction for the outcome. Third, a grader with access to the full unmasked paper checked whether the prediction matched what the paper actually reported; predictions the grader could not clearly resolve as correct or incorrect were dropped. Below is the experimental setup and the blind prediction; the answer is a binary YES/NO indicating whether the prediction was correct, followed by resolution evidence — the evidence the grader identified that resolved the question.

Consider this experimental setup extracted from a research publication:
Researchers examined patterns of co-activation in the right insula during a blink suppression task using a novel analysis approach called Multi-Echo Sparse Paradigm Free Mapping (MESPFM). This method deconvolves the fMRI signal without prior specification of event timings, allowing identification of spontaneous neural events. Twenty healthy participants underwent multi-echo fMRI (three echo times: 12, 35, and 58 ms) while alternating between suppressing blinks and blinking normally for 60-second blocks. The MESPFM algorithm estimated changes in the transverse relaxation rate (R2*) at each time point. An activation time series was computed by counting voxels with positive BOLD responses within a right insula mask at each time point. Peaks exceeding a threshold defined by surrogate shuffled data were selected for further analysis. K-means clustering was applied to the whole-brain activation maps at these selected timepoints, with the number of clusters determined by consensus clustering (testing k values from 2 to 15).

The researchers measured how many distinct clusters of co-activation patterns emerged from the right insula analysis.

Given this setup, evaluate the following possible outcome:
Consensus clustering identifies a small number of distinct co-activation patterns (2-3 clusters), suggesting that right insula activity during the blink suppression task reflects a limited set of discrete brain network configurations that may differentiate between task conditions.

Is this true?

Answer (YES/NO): YES